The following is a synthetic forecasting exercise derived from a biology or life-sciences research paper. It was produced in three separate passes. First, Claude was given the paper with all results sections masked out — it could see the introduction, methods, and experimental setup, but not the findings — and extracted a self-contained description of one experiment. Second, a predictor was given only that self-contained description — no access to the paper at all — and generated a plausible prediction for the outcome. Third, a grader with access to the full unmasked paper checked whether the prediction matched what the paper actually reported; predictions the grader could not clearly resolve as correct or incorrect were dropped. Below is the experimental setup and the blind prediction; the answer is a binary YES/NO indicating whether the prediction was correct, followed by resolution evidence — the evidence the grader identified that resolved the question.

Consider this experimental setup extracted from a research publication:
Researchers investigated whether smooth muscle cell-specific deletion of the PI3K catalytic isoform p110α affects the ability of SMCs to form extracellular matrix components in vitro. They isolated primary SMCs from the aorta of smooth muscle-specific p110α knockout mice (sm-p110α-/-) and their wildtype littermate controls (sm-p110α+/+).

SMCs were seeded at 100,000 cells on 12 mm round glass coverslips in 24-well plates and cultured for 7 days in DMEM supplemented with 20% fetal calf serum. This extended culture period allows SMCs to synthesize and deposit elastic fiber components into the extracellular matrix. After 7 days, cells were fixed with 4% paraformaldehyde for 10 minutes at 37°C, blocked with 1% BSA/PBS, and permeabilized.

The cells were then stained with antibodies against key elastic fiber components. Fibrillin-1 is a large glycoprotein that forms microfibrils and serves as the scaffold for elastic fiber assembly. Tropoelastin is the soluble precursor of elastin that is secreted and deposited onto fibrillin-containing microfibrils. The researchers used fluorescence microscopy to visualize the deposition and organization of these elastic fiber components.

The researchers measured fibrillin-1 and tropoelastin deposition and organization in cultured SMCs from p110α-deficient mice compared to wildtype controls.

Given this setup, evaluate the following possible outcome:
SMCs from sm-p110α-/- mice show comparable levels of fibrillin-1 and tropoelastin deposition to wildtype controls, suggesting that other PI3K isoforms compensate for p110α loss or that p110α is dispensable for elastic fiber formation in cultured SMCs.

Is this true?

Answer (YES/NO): NO